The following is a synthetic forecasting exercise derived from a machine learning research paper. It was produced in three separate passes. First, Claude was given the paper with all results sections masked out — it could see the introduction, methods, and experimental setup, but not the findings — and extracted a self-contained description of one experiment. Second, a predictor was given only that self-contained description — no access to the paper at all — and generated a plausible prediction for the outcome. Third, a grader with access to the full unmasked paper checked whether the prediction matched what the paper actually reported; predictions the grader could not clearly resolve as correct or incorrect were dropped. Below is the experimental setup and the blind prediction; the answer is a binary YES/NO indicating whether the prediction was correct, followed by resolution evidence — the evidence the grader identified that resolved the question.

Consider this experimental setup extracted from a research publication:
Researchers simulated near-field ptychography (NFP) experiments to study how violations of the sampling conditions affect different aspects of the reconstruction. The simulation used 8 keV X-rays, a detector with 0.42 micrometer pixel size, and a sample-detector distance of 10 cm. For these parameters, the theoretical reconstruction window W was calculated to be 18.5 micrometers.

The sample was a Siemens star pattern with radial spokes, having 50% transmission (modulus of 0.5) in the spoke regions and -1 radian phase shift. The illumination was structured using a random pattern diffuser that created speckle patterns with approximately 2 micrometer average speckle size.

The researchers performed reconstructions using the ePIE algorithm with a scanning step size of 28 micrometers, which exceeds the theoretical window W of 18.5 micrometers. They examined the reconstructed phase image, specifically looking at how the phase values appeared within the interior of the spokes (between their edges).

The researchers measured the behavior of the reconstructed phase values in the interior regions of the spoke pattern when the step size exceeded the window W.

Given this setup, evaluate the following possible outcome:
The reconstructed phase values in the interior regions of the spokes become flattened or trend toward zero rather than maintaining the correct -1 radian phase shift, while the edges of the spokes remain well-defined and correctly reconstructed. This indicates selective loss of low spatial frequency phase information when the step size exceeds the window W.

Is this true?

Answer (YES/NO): YES